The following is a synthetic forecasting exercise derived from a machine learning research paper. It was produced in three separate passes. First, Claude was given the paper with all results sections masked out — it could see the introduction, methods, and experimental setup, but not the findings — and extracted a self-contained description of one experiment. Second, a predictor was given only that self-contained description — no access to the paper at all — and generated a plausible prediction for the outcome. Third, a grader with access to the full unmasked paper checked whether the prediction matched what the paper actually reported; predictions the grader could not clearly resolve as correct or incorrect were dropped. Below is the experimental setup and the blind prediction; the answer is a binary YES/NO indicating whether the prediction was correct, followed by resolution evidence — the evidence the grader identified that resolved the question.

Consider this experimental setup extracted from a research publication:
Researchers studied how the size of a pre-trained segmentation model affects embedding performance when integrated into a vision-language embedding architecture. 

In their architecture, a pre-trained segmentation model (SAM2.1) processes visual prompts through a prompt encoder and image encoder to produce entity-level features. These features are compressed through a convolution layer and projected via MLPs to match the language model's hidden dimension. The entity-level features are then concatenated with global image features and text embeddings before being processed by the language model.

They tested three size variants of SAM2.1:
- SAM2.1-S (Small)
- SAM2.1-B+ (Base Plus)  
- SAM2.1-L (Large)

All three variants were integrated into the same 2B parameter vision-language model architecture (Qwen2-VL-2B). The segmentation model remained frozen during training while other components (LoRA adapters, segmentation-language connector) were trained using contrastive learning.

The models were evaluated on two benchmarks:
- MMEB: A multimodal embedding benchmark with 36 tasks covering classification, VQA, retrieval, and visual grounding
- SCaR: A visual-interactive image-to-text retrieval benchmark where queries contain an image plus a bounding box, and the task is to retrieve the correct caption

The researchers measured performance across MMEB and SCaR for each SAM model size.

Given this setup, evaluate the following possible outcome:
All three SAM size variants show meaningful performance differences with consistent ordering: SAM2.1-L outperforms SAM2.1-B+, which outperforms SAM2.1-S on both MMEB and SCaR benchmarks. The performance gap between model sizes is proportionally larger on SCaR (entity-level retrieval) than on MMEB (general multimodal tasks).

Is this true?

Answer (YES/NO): NO